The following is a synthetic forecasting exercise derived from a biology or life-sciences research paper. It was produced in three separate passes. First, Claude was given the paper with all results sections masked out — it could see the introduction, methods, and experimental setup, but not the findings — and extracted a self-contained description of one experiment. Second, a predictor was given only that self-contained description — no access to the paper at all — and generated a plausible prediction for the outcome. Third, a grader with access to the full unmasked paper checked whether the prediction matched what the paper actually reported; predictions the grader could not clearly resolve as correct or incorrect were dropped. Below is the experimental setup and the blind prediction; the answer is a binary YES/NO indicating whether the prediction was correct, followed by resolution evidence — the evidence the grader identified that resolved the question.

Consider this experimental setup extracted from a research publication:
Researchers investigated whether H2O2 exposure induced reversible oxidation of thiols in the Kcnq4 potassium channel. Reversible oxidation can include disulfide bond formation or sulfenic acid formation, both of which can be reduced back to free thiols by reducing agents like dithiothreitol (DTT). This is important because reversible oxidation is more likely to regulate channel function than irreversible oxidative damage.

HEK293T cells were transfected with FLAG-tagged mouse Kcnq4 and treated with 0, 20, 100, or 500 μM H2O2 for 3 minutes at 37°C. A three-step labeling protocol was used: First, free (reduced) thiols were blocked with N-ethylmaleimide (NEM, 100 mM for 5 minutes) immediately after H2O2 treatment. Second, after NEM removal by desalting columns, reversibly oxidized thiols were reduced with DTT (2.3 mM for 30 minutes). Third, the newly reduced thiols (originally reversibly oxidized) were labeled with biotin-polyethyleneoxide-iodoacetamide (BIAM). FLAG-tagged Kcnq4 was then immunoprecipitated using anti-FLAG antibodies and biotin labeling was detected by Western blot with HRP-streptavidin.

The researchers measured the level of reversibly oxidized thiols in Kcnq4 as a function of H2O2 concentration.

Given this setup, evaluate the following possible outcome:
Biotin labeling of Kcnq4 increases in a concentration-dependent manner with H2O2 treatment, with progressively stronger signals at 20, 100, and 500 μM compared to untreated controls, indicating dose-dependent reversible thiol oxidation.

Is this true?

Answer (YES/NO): NO